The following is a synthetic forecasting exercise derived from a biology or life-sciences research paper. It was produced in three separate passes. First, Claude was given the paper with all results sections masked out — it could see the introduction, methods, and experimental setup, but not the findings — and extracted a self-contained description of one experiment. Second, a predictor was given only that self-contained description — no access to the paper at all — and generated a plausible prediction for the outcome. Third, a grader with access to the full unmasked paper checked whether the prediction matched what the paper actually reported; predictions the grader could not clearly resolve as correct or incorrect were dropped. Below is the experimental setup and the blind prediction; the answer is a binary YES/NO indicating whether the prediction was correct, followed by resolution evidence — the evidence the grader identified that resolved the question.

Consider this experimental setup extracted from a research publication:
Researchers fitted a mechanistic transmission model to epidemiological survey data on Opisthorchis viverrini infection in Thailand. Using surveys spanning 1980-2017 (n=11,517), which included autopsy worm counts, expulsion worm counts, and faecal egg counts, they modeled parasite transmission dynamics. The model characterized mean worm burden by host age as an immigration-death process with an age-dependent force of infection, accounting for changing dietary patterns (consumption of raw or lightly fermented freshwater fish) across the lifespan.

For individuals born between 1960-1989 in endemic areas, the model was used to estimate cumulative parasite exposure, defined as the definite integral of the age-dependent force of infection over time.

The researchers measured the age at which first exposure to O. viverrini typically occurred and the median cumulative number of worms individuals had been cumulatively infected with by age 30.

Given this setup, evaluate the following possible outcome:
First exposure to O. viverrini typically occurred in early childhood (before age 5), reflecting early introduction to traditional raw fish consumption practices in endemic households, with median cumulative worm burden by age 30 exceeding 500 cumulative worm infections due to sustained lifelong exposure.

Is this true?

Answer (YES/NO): NO